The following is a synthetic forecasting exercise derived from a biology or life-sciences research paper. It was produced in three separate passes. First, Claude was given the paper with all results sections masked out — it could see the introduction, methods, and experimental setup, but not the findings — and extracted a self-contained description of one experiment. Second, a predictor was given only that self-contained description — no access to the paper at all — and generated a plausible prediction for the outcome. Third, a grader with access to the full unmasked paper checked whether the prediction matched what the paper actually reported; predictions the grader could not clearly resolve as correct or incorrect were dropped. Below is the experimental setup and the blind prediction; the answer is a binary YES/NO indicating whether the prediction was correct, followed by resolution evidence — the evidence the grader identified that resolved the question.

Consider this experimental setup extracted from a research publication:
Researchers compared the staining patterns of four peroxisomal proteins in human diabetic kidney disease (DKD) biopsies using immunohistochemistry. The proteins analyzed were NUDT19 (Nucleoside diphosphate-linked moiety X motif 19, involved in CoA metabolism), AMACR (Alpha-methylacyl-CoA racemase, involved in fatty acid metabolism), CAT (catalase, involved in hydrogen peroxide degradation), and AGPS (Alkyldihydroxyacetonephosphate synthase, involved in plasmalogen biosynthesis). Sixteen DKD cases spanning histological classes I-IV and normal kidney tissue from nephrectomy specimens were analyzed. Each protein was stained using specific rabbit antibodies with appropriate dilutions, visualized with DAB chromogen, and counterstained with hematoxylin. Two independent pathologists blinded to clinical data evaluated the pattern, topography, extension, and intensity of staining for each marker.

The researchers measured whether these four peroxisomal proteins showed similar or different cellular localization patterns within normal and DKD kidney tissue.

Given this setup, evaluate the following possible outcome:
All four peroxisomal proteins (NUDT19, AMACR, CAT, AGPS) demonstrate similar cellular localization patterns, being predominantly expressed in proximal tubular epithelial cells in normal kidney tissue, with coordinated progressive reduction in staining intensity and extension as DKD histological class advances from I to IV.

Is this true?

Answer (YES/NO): NO